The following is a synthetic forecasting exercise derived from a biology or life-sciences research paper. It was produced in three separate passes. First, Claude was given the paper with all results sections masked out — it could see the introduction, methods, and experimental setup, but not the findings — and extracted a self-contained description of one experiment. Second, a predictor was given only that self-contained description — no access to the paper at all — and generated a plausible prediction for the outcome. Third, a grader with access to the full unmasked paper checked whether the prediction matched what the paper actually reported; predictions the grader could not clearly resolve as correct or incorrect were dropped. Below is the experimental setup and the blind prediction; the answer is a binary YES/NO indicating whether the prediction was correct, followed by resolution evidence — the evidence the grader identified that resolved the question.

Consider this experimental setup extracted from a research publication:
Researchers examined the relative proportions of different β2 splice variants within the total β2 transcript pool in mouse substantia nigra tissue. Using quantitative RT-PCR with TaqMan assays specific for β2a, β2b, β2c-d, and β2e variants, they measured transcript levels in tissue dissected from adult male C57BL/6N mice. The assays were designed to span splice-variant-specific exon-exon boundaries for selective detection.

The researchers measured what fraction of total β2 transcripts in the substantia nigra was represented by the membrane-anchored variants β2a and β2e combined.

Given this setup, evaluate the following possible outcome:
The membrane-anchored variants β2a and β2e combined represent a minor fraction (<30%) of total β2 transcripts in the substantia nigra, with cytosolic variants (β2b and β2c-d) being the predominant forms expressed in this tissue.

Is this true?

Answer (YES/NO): NO